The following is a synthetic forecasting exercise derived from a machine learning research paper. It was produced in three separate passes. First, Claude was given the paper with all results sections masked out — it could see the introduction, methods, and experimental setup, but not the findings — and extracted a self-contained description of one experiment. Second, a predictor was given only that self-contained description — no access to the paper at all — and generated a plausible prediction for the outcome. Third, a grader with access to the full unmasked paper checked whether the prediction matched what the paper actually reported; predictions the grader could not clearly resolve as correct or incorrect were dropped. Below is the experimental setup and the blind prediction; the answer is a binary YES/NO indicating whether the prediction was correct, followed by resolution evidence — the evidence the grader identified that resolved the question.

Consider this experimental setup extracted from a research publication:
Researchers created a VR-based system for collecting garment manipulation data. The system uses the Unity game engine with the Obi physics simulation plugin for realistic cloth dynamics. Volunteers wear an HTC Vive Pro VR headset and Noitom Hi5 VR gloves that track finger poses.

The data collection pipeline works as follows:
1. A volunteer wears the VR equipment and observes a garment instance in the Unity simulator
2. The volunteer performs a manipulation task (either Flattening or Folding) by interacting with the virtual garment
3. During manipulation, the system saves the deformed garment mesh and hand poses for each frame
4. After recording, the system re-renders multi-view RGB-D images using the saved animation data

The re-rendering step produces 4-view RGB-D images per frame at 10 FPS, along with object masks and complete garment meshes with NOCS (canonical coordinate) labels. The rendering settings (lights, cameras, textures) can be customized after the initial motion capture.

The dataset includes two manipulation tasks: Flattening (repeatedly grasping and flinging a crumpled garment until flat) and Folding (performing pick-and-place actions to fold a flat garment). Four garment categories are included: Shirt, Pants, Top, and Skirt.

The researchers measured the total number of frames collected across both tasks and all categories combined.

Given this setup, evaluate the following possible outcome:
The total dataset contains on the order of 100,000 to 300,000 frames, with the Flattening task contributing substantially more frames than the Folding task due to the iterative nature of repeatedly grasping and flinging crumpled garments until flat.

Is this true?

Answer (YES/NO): NO